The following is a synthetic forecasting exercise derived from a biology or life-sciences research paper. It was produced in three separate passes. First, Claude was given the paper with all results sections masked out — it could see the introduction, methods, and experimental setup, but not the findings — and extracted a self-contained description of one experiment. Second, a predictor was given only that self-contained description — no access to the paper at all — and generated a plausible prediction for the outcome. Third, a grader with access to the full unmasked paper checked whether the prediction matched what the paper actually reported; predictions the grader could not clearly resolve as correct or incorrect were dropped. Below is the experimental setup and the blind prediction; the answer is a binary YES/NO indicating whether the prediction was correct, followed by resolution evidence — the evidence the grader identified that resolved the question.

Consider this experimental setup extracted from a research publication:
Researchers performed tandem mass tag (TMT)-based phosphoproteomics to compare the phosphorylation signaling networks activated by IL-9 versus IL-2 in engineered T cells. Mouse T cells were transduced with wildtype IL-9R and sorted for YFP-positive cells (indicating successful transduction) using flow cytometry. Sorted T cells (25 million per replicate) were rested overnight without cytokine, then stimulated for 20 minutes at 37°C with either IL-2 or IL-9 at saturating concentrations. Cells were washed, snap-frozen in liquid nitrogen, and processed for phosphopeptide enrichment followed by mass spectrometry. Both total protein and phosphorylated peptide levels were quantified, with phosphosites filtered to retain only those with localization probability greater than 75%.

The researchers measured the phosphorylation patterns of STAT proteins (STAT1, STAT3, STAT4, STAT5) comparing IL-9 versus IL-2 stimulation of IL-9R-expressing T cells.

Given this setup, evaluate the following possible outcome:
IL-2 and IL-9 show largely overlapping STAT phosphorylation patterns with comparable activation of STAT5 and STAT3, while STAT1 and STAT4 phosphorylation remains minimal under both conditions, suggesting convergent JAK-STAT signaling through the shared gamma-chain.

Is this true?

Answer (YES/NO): NO